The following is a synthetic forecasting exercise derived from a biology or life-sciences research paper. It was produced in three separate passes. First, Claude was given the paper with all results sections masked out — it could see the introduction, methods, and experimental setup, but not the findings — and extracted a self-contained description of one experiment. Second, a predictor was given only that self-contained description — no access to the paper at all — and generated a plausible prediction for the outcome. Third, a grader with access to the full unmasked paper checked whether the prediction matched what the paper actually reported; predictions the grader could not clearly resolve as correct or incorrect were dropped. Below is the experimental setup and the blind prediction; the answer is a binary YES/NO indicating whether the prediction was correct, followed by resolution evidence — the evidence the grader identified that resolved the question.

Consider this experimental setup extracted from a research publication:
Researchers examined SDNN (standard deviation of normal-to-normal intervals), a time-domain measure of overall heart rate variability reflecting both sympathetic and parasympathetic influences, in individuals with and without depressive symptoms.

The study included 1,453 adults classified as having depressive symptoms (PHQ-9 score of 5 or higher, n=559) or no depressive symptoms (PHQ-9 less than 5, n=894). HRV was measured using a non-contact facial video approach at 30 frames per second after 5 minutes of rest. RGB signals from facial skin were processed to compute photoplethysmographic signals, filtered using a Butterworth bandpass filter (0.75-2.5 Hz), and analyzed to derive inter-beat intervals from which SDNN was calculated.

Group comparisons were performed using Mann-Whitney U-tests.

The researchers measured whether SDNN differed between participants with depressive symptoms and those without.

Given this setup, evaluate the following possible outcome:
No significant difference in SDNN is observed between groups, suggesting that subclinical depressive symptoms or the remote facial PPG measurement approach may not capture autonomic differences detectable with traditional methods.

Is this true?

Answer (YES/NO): NO